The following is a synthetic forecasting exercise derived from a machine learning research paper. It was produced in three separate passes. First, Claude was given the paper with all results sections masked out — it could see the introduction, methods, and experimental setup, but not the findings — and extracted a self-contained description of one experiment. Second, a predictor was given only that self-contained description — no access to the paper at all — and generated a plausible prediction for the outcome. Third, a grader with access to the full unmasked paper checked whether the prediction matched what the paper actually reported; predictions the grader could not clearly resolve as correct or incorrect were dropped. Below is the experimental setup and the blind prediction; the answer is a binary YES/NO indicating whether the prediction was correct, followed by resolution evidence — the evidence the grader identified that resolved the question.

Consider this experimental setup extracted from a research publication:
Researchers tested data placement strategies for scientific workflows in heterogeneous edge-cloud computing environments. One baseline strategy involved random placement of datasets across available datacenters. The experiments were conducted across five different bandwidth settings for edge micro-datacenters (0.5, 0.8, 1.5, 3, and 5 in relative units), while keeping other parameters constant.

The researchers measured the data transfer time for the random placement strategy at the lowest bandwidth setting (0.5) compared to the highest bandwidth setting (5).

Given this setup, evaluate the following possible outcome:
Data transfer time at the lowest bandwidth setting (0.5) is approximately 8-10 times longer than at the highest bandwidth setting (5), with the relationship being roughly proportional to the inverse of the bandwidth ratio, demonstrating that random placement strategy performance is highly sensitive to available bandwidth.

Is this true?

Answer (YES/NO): NO